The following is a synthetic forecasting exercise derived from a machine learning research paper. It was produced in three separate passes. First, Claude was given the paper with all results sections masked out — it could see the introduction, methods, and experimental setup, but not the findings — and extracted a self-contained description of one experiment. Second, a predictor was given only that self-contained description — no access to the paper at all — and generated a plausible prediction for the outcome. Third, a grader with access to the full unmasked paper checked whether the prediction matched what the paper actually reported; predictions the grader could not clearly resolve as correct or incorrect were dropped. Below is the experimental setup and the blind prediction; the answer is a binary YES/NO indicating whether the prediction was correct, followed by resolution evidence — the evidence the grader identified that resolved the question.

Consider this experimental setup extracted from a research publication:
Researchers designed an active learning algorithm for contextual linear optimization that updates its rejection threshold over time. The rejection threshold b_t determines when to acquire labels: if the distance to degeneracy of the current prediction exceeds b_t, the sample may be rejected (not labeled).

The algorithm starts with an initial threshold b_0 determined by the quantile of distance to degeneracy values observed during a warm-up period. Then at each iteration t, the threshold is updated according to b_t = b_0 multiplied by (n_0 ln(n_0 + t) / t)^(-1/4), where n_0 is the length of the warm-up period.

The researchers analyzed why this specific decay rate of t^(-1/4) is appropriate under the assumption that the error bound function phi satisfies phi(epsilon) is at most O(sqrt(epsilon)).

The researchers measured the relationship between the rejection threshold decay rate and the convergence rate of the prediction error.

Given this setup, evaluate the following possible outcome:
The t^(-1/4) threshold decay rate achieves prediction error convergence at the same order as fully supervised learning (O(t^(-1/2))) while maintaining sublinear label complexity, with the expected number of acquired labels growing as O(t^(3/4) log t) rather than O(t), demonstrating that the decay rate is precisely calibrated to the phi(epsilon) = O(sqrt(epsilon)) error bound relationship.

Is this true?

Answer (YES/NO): NO